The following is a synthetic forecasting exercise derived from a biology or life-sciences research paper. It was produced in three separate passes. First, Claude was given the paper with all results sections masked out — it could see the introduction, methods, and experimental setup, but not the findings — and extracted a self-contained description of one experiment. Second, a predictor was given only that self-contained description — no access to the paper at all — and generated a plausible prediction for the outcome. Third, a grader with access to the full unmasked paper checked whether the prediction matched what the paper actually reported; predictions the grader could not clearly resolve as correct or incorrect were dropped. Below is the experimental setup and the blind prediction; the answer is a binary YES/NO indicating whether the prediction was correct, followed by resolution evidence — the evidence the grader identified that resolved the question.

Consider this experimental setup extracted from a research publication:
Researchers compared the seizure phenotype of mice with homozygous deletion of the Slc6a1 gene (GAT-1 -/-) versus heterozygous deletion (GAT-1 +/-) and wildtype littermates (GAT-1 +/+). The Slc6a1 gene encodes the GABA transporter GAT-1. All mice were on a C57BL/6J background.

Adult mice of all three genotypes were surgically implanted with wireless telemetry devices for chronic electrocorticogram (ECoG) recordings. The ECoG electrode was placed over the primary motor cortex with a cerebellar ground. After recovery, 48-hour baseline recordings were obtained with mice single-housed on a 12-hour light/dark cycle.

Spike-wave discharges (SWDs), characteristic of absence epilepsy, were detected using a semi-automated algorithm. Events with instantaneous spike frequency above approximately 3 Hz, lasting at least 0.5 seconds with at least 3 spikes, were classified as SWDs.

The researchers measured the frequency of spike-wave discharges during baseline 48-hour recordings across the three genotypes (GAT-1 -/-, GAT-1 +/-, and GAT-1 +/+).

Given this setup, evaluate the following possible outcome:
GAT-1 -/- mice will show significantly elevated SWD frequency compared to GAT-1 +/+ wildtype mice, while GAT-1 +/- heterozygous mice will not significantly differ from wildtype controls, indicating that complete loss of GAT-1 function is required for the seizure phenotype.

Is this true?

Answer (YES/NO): NO